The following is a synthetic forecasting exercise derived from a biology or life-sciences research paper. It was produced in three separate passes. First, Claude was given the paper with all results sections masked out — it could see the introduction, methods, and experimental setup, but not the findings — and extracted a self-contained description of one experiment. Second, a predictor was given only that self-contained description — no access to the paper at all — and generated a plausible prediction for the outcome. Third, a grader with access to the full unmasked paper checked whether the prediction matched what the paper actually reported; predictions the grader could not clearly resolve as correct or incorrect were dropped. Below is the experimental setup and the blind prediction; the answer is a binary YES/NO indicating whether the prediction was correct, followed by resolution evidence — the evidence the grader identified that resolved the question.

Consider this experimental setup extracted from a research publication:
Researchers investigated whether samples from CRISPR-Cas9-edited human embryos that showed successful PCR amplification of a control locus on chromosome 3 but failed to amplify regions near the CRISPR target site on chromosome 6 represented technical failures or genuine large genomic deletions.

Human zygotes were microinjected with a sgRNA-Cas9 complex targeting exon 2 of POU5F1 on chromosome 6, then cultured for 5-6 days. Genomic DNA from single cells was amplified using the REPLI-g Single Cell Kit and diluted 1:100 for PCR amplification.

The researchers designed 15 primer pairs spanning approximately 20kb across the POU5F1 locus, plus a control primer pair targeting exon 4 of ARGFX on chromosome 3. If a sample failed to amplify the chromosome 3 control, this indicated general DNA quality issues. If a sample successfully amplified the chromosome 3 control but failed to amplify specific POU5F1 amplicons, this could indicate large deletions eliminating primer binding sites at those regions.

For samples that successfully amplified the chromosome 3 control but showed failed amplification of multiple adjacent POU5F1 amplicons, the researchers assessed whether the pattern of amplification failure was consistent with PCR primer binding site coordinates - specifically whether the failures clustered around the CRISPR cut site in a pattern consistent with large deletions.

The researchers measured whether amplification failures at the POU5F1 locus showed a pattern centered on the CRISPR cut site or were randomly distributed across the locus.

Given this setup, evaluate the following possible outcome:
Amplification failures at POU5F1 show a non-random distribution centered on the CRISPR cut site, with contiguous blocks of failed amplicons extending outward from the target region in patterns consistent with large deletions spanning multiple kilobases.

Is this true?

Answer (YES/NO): YES